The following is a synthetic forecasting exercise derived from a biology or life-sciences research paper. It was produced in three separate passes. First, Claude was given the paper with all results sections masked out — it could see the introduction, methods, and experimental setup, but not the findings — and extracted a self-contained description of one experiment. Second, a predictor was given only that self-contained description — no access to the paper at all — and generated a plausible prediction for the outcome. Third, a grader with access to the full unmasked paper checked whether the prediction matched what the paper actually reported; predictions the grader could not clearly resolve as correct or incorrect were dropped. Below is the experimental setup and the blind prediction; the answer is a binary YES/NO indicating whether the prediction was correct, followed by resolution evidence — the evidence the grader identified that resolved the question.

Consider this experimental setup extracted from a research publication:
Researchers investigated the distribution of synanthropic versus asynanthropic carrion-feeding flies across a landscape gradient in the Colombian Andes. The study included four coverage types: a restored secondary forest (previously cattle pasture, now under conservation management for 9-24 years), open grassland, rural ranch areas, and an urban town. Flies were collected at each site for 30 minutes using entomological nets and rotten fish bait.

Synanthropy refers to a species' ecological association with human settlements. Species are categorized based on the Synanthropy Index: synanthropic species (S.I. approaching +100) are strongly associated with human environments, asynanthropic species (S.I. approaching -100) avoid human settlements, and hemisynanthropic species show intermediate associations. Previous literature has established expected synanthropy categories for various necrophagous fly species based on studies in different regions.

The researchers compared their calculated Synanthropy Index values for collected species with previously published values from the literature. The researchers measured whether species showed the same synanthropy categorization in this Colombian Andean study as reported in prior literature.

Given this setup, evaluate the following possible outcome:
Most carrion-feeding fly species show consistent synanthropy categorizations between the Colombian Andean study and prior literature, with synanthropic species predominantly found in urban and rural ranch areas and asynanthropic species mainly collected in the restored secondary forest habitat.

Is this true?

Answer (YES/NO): YES